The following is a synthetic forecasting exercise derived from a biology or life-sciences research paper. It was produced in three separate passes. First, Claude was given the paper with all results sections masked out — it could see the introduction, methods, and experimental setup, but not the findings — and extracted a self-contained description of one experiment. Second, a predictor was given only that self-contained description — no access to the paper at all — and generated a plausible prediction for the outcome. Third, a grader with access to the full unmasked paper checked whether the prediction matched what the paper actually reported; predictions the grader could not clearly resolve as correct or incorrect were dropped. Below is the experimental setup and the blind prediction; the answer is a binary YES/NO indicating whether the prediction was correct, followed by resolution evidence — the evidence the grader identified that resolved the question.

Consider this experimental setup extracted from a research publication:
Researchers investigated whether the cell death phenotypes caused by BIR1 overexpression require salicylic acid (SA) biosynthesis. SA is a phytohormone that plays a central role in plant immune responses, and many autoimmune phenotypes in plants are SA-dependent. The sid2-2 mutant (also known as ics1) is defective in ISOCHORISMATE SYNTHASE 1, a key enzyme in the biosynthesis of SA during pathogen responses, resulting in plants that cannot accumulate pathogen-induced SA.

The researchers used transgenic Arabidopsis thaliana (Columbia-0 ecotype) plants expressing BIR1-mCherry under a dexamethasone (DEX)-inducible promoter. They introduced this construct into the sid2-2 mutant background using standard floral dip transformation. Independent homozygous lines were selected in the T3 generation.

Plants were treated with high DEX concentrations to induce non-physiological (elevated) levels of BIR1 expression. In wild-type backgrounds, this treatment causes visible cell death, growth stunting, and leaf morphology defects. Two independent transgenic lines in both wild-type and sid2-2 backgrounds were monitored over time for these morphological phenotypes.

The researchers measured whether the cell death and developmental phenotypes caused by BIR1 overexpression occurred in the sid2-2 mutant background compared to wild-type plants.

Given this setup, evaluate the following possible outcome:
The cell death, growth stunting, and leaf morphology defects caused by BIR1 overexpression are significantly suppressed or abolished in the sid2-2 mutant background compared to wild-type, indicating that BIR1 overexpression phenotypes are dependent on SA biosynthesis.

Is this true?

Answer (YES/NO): NO